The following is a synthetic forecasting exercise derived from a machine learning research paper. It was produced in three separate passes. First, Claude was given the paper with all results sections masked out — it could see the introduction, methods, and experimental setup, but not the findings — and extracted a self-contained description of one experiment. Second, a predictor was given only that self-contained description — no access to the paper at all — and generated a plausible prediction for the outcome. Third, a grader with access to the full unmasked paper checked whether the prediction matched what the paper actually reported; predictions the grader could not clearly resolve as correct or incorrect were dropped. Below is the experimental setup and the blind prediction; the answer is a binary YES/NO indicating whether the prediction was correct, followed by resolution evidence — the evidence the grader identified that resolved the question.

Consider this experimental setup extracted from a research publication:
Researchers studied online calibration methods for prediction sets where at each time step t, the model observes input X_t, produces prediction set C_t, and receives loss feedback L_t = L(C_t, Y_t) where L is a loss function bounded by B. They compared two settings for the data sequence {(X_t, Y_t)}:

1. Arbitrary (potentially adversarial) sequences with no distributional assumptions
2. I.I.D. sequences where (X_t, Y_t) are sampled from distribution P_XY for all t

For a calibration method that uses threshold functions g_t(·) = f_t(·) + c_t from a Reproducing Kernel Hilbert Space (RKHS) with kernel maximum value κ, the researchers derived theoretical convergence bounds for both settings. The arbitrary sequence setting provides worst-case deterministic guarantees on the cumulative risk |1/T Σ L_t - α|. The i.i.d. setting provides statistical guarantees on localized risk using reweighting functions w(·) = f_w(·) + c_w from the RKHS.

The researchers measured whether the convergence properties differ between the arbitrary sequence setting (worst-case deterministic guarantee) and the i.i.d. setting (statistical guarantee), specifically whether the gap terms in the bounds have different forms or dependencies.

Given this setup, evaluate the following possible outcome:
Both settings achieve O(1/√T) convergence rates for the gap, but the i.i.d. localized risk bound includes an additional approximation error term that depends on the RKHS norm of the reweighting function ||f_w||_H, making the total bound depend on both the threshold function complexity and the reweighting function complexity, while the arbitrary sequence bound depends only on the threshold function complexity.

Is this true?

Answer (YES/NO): NO